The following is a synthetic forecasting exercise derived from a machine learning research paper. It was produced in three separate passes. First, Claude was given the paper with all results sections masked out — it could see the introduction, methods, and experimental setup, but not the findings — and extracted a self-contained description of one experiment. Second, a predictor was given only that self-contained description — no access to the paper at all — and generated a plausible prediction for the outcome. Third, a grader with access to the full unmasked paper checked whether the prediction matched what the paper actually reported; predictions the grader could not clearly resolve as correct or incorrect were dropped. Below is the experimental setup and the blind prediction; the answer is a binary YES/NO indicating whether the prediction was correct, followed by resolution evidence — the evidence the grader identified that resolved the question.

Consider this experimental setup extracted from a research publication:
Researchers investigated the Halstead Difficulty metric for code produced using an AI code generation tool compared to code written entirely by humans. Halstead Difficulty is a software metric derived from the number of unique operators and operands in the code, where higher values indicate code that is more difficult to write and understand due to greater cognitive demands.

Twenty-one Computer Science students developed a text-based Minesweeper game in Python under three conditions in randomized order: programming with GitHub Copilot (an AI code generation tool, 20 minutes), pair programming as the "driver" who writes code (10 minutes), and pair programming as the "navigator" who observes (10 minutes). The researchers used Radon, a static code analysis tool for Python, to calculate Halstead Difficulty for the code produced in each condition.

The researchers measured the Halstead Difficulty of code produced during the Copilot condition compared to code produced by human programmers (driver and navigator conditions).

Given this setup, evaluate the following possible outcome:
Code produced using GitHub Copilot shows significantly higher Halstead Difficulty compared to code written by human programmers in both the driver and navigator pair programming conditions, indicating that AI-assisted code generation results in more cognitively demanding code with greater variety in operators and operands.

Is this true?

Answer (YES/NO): NO